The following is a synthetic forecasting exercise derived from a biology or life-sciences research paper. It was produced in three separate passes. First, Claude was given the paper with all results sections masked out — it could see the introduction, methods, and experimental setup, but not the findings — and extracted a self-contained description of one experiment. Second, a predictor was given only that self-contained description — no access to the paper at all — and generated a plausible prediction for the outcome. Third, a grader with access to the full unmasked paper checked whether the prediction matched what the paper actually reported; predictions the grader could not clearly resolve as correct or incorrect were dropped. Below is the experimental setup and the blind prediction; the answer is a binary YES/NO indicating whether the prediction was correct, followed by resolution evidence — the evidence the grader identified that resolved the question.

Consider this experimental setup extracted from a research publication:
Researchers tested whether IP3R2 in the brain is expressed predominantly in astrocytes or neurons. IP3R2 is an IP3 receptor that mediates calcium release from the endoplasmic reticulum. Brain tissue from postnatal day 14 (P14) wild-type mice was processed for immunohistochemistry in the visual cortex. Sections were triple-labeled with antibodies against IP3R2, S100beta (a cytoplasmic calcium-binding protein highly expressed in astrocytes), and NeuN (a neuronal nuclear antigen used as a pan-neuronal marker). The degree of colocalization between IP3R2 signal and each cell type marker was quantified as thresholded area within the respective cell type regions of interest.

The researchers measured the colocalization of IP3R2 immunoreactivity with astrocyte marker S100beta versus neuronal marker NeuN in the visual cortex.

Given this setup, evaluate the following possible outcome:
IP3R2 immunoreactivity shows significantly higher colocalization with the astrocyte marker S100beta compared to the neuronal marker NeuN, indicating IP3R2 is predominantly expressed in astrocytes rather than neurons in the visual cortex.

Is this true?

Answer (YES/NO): YES